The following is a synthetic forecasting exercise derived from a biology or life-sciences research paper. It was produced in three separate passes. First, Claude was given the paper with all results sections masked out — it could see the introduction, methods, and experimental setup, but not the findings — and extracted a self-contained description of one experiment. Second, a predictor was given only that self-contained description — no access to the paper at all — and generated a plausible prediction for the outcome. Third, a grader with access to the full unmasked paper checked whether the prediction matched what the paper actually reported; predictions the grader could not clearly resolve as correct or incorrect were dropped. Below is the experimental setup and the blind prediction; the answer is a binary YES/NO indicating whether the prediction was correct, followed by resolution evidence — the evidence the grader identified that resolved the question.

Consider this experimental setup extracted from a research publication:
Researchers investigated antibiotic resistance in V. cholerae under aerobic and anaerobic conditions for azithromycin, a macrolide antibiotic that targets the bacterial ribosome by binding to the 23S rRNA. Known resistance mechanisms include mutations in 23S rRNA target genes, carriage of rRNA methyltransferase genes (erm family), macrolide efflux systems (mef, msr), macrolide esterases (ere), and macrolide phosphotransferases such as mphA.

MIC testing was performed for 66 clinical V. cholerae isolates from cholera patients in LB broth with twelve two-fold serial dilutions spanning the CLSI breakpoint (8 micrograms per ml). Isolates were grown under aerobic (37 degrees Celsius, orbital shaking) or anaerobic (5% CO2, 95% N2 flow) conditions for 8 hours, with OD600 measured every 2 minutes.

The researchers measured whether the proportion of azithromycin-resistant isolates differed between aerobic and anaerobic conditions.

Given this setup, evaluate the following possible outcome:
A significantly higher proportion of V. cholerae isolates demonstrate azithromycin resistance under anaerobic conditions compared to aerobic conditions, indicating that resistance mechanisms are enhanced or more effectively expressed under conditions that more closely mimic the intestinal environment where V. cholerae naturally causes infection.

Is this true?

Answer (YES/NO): YES